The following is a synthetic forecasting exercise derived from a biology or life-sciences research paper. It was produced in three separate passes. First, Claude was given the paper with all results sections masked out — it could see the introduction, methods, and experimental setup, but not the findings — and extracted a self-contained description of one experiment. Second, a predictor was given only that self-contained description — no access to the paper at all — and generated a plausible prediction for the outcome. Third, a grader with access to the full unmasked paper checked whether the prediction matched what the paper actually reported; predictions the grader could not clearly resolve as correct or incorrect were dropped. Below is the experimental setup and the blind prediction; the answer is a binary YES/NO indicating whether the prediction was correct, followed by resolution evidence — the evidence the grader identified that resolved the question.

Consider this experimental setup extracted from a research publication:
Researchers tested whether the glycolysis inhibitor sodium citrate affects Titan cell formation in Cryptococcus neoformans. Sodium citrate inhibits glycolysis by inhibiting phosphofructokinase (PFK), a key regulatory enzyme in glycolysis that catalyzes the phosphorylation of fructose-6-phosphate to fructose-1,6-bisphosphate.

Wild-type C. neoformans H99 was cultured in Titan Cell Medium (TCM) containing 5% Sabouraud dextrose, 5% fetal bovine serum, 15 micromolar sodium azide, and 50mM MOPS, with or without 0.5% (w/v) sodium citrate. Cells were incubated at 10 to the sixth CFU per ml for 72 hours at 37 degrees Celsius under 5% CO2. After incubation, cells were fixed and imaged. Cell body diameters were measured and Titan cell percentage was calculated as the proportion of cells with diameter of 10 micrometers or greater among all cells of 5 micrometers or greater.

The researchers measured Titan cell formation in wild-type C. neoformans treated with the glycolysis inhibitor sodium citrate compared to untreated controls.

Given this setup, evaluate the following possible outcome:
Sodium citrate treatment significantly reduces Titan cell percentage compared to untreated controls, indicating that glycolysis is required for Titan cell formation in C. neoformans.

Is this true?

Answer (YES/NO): YES